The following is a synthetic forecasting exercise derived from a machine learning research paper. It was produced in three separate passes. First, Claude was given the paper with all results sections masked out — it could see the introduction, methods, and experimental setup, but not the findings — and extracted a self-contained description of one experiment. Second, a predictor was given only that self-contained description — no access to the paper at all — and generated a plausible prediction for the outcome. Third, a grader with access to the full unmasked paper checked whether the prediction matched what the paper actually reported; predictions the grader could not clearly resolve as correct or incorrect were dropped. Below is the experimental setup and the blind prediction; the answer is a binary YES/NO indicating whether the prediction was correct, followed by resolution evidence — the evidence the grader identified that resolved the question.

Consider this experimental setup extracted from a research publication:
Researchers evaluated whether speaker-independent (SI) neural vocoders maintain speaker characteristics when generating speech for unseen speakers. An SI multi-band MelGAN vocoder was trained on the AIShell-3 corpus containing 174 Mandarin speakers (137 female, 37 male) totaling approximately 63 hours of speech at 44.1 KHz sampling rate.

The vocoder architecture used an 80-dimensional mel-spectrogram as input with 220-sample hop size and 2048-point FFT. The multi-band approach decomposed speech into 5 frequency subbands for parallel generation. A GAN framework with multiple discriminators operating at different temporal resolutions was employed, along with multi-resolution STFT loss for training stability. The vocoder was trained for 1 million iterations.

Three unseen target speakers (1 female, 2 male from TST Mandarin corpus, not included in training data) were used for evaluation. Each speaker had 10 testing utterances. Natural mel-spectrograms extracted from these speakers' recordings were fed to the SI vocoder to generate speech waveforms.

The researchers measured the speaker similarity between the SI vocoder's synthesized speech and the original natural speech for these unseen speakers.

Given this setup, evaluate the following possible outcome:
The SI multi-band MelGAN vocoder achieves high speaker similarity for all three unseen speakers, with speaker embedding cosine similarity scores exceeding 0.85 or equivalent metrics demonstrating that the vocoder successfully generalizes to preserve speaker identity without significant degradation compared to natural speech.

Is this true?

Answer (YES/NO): NO